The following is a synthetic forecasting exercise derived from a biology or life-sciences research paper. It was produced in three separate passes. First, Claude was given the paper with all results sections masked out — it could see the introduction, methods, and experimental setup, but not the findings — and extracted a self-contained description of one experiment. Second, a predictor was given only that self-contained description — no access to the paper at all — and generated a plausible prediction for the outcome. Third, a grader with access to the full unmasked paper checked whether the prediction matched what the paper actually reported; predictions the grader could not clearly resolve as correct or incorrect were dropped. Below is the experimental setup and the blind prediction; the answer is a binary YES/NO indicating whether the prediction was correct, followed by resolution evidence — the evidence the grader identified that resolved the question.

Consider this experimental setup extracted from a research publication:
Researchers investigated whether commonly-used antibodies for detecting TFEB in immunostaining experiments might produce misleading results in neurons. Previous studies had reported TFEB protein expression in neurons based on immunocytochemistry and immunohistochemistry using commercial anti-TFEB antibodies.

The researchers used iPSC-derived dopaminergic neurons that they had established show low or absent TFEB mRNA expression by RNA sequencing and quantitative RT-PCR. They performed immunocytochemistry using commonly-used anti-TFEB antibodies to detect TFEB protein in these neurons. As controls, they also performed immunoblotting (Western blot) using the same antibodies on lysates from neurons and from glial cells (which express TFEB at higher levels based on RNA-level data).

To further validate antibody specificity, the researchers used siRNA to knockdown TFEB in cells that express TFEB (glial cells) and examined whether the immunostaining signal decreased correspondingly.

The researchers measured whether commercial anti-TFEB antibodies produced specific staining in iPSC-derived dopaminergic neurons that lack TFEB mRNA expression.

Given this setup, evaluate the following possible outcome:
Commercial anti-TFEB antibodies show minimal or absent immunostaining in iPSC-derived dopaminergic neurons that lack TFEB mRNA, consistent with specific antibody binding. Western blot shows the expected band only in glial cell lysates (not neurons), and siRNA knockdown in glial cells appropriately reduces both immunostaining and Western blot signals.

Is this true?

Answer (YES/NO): NO